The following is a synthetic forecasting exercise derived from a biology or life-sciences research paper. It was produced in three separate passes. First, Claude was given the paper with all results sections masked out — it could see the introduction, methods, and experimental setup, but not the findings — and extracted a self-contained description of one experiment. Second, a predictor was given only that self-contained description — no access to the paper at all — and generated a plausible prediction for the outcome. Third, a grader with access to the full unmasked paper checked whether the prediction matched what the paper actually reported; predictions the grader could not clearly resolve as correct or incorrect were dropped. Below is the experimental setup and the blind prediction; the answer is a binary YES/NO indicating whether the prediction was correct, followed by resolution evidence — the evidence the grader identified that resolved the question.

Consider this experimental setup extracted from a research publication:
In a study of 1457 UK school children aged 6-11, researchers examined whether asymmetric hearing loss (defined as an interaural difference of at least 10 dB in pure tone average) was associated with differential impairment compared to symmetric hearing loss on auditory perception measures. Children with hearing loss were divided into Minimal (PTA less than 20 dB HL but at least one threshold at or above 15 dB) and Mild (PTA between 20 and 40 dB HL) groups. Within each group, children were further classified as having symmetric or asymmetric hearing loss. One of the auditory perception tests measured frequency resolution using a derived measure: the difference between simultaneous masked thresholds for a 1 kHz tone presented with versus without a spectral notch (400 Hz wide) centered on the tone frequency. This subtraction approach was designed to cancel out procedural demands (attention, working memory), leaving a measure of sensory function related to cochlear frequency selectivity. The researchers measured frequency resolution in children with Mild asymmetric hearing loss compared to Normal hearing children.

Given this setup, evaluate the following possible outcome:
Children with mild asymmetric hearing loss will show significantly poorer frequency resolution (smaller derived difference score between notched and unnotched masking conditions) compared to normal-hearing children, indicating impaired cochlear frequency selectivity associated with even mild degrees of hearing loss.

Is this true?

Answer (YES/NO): YES